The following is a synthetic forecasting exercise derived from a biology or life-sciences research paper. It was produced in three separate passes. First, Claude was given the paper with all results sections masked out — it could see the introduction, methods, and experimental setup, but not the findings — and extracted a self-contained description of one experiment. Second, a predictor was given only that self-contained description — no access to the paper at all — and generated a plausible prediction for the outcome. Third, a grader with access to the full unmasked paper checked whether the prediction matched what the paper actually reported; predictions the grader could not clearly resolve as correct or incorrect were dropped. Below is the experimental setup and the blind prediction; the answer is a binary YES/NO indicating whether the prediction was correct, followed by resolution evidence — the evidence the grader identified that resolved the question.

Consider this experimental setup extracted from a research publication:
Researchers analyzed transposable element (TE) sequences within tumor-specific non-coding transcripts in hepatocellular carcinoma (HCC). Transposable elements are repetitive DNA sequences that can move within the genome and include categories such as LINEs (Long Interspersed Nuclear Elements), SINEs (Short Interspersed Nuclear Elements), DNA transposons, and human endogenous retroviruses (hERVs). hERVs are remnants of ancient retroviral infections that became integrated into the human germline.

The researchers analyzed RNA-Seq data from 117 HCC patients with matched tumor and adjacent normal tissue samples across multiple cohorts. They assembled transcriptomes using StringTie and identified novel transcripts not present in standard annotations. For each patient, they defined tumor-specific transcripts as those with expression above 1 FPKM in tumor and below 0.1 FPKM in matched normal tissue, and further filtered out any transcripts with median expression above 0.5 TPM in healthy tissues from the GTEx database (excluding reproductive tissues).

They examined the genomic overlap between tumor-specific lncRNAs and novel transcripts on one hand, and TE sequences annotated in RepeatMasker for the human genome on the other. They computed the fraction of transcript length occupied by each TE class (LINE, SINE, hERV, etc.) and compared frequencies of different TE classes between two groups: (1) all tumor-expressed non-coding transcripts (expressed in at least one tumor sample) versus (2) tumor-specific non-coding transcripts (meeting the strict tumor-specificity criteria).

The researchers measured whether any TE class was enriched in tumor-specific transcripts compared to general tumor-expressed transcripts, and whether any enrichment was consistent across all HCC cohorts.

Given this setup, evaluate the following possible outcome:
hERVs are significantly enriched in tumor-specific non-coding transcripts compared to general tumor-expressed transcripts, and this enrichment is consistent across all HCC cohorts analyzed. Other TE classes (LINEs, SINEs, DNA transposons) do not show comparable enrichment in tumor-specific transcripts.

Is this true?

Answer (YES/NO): YES